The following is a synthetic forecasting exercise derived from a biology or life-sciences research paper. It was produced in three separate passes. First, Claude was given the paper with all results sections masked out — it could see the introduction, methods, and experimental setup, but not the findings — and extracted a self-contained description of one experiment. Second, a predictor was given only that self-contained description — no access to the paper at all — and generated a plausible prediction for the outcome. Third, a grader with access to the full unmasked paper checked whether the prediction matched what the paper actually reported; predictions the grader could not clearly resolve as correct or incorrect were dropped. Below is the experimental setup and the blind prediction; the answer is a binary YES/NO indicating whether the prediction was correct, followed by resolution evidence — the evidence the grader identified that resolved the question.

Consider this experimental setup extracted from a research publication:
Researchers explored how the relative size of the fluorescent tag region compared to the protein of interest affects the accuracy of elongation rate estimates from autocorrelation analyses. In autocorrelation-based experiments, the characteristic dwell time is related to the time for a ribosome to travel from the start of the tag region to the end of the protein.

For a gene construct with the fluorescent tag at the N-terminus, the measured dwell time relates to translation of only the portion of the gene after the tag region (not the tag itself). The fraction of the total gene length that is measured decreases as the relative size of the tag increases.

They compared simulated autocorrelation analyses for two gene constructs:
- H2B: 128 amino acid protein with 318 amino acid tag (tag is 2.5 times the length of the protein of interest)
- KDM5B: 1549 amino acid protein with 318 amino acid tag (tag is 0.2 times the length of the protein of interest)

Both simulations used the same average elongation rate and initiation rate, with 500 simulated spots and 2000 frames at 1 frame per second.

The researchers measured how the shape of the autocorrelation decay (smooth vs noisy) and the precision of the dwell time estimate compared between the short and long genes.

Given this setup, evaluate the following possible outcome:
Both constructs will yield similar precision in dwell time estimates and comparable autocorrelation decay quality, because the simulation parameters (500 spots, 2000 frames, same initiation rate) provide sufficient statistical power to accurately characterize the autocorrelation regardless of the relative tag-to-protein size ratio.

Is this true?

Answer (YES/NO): NO